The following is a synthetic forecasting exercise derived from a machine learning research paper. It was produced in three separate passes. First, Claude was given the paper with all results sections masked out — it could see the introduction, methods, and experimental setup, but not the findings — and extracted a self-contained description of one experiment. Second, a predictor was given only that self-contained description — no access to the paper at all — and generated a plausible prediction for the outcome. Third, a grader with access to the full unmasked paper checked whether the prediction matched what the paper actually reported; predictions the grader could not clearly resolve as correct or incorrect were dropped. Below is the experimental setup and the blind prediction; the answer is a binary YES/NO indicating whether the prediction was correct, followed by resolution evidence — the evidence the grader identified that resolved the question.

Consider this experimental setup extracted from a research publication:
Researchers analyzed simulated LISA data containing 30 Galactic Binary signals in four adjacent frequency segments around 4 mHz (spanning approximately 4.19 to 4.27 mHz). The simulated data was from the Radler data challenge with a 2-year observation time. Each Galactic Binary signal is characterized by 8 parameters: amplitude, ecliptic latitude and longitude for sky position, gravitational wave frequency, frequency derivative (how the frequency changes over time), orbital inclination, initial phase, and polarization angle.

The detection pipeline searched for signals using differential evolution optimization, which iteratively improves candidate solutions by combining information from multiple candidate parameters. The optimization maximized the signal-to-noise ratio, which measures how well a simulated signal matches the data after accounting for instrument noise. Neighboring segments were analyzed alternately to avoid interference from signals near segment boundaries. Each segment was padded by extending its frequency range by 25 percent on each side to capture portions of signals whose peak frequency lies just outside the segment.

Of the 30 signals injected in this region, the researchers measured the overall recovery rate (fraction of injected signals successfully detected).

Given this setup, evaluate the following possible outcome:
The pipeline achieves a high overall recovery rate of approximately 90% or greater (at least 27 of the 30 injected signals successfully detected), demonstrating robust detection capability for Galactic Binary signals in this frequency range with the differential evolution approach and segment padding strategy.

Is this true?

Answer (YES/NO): NO